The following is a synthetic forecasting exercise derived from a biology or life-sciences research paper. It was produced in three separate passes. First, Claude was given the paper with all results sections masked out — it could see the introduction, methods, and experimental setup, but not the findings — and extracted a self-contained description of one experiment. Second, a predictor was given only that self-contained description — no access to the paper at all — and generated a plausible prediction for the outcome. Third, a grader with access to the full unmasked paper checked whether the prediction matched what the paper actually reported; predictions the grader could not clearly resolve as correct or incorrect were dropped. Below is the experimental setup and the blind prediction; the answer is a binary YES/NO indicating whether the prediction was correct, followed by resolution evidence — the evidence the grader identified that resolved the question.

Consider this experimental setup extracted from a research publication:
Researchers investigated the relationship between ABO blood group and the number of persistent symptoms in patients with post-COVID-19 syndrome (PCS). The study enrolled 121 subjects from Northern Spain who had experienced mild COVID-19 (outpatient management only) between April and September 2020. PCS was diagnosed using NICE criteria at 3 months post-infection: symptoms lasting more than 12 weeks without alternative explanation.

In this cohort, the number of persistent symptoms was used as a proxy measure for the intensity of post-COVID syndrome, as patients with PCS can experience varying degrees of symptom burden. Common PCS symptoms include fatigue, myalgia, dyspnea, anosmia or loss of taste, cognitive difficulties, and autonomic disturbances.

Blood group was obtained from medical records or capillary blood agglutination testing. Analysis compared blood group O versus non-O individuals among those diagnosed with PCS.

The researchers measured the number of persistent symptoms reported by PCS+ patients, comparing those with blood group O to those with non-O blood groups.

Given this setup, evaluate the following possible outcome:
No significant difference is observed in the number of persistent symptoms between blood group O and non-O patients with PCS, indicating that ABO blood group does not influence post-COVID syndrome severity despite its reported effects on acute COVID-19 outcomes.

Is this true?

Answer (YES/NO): NO